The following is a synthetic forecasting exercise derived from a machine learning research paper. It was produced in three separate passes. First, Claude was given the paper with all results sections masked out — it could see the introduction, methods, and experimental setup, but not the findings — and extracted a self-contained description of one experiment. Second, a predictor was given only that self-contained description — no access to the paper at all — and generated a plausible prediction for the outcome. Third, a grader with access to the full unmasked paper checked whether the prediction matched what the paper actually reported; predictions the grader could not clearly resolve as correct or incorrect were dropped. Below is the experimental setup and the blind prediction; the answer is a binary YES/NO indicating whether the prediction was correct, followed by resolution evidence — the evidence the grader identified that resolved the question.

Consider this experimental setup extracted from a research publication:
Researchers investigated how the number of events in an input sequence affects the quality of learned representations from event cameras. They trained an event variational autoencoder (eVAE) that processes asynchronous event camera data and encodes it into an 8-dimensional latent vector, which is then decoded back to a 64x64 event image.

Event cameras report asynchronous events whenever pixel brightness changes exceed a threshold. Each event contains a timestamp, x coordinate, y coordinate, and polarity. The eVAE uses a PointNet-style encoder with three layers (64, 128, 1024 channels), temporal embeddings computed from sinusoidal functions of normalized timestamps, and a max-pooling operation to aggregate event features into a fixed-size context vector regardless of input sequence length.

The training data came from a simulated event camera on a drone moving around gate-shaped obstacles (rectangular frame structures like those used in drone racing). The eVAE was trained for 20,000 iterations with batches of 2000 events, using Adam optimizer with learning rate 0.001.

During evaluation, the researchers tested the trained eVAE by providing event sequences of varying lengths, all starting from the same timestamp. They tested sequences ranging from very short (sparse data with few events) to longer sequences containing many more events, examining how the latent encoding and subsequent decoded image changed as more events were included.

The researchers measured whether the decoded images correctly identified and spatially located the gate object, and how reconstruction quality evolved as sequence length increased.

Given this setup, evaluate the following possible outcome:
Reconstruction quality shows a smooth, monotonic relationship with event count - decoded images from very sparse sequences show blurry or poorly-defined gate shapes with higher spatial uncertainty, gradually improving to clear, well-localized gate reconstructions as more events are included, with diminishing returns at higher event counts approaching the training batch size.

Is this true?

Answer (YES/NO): NO